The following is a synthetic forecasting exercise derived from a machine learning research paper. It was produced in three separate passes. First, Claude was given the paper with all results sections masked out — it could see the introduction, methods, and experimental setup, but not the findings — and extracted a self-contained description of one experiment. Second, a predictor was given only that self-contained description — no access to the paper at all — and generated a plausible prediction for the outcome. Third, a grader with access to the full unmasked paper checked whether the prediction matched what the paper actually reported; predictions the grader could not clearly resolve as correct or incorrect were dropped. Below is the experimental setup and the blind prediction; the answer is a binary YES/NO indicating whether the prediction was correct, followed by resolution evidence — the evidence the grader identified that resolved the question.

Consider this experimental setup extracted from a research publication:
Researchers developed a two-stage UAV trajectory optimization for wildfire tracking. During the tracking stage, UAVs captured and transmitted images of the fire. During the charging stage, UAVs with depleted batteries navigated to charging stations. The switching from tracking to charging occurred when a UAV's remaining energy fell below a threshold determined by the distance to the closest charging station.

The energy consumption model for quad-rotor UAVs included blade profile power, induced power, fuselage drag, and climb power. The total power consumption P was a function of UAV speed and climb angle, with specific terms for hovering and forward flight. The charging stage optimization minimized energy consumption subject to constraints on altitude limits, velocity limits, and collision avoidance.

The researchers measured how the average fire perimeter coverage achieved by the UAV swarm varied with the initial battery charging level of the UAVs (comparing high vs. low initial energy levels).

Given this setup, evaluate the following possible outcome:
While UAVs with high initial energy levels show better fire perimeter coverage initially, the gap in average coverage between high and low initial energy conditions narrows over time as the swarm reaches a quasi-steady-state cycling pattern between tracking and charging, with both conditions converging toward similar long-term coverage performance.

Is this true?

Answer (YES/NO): NO